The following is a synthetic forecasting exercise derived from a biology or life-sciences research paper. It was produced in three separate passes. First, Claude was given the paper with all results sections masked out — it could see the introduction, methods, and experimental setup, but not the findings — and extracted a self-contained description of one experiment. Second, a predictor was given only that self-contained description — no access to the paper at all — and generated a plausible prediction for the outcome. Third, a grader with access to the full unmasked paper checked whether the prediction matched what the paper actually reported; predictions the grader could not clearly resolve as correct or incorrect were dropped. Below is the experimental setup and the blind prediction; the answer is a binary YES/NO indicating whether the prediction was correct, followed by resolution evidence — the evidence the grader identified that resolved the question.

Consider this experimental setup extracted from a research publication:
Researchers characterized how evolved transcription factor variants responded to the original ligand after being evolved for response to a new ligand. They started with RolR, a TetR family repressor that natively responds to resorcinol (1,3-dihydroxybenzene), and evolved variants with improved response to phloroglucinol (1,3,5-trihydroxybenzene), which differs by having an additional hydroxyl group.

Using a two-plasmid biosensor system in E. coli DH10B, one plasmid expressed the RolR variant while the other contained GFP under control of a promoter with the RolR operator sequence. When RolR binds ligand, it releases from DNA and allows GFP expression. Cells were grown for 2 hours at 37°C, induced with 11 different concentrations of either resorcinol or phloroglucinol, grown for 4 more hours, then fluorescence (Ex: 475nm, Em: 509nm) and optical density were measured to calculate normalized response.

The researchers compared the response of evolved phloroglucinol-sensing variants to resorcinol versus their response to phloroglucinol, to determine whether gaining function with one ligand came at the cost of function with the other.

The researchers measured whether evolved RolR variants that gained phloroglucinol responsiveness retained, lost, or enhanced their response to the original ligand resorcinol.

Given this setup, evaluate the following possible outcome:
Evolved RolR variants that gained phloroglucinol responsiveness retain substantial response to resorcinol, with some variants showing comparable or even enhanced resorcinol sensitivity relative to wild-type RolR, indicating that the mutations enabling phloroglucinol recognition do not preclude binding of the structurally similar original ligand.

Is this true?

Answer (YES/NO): YES